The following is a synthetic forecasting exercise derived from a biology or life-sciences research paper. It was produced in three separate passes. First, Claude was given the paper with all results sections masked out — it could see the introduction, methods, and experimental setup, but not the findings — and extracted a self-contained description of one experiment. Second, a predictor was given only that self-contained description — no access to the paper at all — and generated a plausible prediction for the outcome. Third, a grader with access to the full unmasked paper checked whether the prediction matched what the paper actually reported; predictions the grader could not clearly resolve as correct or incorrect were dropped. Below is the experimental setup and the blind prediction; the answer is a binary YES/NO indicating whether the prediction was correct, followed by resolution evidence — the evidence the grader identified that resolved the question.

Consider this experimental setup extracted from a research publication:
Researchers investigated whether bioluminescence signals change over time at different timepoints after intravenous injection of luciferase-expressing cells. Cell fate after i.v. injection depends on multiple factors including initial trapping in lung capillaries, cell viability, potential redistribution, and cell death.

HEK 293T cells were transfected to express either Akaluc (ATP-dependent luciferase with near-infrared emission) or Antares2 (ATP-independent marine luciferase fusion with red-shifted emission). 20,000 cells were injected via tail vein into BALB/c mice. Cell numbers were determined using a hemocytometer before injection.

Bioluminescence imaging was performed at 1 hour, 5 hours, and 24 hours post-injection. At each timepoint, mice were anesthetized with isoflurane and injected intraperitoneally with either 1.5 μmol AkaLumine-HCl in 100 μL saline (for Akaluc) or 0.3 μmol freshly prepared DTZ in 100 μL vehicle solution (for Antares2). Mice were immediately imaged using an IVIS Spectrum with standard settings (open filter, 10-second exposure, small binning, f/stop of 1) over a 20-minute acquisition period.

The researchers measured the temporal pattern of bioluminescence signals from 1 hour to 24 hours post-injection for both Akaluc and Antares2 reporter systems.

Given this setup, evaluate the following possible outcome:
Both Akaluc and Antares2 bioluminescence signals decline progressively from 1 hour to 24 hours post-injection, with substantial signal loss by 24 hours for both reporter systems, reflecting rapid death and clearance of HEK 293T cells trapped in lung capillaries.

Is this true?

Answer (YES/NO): YES